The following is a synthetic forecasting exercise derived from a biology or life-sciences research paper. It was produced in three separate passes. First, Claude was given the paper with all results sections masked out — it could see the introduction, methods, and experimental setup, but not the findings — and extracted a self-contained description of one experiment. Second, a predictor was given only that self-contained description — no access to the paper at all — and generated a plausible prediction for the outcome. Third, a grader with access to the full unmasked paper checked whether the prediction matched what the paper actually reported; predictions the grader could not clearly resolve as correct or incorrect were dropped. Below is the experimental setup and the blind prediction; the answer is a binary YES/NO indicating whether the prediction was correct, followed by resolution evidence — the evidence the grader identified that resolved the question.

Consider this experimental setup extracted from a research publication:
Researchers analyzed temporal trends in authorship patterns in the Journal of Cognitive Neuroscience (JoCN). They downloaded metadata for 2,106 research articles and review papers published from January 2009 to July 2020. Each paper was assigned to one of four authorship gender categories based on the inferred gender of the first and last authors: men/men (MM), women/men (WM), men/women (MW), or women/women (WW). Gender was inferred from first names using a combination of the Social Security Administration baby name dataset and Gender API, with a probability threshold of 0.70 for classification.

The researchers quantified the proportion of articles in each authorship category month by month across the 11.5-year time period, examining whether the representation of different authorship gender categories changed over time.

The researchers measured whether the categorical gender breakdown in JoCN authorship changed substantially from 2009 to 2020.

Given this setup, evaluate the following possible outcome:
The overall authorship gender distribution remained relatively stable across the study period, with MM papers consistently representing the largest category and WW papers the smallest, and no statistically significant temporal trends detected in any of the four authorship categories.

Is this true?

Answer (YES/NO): NO